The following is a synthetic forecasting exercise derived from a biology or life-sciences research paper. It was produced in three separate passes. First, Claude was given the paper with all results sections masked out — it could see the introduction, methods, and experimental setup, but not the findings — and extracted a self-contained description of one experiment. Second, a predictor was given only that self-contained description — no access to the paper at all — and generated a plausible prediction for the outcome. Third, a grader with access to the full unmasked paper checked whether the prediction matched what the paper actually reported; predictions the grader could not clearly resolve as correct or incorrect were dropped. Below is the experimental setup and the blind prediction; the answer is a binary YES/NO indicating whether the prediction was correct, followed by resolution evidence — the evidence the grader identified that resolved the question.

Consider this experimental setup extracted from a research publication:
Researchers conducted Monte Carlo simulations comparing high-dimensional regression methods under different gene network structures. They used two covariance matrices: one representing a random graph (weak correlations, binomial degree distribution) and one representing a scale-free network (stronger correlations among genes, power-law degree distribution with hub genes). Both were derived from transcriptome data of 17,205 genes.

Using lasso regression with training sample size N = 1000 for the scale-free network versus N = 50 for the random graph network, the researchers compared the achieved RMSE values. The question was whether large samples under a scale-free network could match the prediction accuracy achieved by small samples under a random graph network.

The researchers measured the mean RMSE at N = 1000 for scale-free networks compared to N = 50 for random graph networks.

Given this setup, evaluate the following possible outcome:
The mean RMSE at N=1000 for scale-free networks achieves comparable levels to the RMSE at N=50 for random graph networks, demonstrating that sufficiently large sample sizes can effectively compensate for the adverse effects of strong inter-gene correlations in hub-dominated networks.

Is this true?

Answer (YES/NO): YES